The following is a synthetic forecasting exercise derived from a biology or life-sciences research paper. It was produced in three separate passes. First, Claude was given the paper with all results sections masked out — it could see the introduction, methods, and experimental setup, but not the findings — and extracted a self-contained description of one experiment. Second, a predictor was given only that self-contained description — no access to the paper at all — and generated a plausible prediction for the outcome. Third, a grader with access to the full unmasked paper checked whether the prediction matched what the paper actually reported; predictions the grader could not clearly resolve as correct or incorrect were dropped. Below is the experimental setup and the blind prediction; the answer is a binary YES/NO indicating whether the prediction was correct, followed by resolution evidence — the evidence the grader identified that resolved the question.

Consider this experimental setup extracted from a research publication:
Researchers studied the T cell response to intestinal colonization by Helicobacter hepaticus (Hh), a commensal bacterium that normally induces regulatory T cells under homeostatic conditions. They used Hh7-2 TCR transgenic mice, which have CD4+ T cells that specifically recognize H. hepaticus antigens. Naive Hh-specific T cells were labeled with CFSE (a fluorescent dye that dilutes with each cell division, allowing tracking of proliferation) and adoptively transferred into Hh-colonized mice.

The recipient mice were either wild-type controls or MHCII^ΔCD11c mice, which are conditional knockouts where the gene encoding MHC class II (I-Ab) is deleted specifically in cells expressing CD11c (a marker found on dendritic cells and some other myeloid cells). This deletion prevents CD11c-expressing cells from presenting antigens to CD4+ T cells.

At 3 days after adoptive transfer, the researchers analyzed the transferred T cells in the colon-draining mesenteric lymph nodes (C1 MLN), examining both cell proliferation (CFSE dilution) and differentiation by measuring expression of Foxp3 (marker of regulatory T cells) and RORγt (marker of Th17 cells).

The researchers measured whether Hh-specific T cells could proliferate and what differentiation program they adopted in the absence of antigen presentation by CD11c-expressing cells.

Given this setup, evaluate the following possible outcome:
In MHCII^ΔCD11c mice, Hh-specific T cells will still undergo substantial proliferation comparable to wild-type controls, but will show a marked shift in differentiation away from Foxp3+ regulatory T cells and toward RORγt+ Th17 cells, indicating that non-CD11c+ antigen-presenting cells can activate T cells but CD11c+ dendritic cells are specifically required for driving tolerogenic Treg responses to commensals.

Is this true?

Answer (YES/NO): YES